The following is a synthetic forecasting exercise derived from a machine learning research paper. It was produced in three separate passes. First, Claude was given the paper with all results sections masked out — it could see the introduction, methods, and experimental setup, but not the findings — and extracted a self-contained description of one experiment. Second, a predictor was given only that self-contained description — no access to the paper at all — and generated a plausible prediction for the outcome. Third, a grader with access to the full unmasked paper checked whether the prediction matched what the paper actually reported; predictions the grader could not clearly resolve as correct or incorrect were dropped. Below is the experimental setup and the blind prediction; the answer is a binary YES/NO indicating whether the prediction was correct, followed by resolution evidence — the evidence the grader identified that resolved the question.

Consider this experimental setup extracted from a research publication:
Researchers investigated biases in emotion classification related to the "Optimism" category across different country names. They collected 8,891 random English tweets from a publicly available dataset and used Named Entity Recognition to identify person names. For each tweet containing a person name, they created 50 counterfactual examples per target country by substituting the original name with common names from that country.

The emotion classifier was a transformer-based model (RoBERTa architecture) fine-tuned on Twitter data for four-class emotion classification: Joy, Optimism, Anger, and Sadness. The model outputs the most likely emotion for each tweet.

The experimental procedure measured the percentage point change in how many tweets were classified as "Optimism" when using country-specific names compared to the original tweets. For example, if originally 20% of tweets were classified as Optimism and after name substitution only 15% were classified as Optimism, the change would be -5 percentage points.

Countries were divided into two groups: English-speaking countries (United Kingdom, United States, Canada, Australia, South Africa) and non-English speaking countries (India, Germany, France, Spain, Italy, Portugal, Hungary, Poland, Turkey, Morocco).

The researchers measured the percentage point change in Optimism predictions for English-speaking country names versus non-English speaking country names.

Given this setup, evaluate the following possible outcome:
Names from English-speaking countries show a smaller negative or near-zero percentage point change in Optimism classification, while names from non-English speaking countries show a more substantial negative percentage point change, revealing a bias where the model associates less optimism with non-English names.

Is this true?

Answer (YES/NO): YES